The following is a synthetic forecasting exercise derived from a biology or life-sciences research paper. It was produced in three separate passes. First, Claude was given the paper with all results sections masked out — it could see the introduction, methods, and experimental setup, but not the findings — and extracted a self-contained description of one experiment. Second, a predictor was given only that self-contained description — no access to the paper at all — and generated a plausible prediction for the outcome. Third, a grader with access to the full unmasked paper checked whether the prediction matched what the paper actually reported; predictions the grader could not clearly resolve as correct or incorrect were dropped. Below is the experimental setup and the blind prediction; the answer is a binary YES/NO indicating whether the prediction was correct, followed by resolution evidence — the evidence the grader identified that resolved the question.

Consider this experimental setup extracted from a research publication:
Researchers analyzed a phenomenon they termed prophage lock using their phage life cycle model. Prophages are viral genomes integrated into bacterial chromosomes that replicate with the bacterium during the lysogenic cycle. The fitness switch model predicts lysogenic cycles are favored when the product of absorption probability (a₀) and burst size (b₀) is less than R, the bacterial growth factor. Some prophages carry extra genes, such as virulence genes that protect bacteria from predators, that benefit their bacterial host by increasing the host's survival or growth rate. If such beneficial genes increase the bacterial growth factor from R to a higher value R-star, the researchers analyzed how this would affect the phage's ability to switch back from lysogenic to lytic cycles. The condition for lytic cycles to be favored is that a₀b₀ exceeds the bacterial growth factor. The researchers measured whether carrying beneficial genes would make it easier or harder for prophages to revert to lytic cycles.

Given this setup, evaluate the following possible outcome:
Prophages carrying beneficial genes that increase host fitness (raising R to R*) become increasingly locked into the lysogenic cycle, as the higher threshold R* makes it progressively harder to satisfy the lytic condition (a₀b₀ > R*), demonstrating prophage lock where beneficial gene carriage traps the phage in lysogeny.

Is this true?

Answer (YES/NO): YES